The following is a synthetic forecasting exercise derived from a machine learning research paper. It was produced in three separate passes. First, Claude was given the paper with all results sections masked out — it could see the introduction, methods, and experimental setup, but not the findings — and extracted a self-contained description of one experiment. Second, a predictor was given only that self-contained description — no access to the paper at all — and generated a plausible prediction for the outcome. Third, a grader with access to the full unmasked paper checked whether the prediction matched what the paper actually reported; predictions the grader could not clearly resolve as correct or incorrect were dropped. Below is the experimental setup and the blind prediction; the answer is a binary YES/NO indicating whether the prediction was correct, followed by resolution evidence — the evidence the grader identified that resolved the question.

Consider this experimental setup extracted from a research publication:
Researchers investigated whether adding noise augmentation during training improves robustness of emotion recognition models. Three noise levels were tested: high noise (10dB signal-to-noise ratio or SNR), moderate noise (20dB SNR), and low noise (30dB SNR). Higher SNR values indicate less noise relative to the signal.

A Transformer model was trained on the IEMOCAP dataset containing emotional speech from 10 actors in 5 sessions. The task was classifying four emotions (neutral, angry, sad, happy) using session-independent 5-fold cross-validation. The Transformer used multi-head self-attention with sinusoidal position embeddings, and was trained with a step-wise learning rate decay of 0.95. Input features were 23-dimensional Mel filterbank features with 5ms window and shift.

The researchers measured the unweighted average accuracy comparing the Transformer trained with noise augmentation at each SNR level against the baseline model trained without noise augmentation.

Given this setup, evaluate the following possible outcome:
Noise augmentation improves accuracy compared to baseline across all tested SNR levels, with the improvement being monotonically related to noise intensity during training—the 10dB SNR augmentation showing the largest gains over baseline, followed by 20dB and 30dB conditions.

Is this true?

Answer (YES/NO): NO